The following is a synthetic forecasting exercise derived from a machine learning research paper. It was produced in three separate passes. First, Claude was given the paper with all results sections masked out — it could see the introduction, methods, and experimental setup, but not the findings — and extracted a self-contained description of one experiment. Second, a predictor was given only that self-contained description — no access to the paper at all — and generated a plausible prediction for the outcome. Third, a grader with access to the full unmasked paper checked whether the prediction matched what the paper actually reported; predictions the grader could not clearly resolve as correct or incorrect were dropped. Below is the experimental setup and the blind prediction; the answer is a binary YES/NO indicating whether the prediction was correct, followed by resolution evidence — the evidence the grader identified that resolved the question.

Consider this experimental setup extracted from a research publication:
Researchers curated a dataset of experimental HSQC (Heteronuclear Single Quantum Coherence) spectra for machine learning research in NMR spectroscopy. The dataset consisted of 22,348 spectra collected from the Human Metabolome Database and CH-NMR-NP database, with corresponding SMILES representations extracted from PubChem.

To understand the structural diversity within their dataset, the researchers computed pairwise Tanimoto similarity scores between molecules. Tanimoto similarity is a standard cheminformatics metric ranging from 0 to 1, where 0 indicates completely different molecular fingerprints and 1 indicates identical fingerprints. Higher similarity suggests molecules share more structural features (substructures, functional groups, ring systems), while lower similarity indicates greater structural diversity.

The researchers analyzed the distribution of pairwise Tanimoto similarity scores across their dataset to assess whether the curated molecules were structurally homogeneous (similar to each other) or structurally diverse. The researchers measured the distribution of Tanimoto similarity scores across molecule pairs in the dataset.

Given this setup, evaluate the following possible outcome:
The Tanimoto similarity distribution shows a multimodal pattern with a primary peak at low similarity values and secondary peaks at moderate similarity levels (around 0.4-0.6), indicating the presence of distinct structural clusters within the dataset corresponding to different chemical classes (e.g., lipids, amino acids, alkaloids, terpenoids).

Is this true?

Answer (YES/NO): NO